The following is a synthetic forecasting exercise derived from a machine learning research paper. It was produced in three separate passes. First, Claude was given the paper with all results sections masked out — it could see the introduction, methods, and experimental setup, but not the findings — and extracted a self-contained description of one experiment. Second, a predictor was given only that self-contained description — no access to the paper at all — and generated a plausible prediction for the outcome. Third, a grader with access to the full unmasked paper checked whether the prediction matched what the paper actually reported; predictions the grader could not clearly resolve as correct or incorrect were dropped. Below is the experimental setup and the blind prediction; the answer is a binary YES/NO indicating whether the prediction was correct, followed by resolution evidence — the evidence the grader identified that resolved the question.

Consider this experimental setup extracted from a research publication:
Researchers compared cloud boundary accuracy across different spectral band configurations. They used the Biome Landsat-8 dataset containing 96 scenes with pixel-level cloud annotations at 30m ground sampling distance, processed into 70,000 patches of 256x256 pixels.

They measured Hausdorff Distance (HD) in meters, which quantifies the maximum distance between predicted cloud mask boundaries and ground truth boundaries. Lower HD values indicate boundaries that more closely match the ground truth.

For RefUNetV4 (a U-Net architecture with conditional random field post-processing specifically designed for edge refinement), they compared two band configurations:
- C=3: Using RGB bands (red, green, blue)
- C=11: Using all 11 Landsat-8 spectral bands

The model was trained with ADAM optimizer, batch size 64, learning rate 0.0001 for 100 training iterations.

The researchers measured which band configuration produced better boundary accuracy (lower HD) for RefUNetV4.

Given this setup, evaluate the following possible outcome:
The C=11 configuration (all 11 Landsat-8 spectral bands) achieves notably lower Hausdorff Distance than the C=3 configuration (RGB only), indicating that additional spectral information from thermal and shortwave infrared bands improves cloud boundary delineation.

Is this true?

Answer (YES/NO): NO